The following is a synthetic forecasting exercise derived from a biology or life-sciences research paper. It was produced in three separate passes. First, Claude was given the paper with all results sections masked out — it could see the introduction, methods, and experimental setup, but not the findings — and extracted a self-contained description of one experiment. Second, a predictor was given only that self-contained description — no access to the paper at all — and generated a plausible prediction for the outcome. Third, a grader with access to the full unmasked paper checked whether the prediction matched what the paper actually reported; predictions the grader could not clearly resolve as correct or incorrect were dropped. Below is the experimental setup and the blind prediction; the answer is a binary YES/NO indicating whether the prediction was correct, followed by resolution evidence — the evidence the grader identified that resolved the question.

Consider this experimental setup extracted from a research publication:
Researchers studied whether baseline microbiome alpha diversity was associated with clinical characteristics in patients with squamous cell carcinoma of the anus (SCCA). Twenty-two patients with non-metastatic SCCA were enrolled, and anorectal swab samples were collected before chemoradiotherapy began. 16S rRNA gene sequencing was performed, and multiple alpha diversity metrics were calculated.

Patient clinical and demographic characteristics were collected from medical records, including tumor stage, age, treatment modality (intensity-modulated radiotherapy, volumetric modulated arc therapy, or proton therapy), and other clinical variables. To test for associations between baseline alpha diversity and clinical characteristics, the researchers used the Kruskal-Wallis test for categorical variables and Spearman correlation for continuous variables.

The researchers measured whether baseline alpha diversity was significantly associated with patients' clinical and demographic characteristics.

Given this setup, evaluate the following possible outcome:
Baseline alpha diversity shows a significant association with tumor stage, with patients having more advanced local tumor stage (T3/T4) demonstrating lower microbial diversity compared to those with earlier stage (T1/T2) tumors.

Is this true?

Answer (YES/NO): NO